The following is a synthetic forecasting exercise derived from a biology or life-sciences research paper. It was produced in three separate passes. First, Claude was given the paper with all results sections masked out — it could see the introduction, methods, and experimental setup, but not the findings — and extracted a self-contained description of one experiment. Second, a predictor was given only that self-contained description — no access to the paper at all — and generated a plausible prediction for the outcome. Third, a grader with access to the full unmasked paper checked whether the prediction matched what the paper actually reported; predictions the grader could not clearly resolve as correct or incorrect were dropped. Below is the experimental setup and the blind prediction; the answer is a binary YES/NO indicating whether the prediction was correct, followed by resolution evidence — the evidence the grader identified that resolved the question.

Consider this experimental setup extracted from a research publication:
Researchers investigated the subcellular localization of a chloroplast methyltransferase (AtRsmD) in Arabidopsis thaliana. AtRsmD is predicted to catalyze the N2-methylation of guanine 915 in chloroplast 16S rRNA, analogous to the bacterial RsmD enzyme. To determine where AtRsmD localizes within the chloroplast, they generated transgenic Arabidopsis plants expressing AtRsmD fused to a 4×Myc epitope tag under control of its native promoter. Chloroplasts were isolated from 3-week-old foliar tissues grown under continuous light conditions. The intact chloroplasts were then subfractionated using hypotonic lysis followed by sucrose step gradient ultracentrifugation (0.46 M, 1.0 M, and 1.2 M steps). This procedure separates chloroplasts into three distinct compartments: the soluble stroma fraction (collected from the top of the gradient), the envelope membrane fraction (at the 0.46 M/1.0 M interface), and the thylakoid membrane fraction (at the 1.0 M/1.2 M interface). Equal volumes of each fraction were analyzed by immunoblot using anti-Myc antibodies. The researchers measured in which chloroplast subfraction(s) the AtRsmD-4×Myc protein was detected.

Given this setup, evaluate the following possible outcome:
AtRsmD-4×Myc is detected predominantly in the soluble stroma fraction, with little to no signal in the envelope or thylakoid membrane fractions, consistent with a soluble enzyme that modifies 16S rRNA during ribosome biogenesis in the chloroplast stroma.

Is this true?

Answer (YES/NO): YES